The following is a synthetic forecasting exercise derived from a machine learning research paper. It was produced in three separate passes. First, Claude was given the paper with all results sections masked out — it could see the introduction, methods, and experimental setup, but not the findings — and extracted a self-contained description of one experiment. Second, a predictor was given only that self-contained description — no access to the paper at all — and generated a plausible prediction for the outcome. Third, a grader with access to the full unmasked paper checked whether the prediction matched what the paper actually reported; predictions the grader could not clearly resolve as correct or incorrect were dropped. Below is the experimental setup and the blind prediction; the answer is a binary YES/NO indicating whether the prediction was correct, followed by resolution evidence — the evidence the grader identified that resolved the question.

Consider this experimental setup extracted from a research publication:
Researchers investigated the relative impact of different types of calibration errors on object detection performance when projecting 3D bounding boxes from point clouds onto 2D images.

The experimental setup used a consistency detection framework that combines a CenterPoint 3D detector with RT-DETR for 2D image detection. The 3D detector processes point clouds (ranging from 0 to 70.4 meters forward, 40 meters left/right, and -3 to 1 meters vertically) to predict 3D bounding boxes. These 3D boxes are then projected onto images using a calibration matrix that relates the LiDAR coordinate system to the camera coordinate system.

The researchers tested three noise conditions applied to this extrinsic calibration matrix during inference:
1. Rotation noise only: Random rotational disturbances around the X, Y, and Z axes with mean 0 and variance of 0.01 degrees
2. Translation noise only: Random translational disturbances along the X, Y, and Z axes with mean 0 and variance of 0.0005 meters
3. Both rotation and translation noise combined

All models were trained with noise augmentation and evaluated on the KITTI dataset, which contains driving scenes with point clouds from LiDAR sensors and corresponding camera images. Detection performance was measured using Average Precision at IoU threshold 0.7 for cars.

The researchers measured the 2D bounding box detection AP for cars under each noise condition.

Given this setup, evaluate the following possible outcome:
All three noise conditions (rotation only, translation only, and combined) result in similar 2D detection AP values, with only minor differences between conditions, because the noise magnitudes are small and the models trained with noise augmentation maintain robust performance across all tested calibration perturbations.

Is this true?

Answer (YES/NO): NO